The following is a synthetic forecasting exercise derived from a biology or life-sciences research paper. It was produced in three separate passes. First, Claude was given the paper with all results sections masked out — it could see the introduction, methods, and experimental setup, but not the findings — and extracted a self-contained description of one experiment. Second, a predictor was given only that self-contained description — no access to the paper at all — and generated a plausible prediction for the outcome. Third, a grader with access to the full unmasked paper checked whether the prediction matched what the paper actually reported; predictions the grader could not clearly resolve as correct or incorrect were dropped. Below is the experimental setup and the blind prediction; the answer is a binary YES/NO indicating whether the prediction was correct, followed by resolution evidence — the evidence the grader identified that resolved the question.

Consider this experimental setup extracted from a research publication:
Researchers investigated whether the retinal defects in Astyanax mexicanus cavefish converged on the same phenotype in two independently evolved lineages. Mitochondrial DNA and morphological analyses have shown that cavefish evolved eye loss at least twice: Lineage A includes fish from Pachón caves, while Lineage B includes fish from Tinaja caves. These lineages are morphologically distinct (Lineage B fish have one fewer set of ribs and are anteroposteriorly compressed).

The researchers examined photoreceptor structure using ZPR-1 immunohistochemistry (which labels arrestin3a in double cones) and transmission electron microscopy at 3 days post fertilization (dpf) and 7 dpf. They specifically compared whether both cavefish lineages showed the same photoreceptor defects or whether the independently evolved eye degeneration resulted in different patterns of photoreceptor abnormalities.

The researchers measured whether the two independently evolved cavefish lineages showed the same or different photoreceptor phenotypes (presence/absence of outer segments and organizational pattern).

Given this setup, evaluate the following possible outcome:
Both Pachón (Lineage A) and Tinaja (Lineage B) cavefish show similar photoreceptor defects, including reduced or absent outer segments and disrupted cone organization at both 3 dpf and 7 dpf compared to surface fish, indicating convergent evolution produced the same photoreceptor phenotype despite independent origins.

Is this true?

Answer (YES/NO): YES